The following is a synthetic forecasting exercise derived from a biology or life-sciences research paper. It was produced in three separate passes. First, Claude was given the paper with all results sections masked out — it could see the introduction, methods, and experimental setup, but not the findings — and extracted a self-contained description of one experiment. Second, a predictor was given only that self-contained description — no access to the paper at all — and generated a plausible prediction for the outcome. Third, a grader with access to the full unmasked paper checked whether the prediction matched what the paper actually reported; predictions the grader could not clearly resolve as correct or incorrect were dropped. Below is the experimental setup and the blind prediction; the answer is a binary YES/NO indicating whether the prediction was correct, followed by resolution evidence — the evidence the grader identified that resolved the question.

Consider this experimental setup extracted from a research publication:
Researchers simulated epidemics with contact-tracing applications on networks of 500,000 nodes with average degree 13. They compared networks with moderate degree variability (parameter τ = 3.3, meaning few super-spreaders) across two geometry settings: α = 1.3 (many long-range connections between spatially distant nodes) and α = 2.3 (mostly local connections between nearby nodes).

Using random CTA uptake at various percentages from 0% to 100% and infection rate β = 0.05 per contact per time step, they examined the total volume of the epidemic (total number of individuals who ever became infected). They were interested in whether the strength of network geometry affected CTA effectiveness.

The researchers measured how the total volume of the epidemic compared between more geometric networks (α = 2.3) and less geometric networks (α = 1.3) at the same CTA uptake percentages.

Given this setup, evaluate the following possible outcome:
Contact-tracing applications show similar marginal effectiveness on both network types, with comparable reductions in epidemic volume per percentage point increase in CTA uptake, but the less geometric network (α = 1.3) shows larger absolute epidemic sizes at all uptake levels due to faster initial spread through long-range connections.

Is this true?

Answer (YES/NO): NO